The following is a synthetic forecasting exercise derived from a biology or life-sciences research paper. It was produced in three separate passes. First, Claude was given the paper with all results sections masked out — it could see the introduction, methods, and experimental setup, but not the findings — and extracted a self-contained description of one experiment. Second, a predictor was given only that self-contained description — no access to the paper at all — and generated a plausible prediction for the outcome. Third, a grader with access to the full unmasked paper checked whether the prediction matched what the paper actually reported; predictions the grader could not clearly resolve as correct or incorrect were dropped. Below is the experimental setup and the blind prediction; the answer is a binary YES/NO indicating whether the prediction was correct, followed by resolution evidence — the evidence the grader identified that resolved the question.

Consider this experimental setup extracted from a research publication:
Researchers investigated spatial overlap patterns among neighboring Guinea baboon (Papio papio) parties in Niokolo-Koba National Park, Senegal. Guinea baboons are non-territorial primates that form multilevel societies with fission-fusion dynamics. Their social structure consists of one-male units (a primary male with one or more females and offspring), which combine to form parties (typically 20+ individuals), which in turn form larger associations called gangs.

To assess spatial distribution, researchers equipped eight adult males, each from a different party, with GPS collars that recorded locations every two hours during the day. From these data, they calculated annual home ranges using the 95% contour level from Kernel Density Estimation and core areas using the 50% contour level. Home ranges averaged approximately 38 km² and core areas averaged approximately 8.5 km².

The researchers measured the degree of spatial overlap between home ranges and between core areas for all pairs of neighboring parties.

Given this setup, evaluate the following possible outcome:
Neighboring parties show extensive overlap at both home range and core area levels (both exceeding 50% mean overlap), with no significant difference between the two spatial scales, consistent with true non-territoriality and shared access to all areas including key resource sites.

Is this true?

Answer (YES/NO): YES